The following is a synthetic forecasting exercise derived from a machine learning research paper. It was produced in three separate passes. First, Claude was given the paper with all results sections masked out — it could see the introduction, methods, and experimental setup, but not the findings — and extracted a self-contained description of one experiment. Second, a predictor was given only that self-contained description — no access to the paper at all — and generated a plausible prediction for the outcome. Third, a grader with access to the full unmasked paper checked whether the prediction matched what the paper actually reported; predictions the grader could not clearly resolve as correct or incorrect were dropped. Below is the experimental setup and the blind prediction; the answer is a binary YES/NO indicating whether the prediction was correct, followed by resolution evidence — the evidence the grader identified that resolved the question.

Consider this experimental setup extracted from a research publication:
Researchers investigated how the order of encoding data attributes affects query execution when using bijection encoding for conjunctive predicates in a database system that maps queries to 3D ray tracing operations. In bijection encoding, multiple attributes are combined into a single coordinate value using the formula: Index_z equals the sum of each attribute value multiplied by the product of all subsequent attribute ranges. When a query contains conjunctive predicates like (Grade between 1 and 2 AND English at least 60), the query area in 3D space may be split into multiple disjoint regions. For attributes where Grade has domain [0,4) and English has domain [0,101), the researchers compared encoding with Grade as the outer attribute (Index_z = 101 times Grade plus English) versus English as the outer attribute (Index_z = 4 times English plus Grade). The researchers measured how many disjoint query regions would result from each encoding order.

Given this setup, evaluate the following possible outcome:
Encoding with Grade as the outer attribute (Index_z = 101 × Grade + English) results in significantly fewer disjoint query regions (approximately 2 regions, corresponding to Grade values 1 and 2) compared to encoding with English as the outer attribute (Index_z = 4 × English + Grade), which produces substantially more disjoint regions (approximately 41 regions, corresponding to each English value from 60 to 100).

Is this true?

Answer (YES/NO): YES